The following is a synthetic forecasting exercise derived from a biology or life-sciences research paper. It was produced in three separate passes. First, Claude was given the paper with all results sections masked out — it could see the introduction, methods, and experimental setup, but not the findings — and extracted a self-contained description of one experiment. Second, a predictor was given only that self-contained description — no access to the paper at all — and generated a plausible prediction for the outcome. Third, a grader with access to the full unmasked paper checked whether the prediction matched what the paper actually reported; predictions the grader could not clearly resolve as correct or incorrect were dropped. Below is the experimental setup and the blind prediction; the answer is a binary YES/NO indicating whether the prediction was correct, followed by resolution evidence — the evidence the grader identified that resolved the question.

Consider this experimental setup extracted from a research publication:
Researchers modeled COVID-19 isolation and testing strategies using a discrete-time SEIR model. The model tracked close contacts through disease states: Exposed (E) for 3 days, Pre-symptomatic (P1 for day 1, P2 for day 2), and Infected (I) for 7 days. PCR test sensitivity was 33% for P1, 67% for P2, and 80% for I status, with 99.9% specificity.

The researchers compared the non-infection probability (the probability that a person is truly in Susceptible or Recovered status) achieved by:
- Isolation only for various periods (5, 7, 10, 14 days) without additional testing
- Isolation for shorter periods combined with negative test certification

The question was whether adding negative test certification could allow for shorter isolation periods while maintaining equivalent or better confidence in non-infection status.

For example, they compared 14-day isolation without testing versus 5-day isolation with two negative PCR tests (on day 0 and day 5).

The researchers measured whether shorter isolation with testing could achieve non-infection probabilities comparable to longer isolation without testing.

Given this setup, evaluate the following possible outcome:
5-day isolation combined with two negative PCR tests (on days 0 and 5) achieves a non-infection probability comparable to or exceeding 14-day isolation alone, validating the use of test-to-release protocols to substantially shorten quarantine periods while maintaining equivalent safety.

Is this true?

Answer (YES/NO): NO